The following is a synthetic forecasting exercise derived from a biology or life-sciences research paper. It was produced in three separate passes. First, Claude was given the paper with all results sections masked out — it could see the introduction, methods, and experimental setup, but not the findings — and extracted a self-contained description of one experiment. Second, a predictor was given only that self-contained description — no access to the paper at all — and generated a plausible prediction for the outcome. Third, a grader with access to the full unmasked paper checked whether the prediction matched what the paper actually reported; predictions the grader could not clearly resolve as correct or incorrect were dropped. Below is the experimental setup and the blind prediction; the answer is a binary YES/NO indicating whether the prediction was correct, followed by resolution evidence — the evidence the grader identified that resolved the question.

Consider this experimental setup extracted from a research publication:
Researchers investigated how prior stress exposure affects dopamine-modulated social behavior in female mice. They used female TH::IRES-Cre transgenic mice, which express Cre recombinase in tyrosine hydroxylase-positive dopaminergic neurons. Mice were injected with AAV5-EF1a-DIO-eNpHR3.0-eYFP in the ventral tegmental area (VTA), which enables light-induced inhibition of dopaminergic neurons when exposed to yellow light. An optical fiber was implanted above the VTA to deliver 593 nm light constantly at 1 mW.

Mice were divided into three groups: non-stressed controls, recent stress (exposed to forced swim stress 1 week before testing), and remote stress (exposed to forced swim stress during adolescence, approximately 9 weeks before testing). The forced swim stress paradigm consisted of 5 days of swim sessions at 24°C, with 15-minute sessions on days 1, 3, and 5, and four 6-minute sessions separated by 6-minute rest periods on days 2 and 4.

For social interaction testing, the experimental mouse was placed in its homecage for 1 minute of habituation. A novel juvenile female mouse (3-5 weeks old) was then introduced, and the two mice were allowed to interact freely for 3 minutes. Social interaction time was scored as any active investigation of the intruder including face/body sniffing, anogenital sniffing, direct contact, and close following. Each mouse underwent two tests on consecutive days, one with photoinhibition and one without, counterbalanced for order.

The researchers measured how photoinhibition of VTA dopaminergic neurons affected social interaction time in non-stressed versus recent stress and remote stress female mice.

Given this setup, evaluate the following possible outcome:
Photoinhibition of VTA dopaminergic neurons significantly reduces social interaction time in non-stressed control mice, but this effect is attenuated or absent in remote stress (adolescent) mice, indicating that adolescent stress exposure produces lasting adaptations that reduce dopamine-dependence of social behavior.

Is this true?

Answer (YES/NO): YES